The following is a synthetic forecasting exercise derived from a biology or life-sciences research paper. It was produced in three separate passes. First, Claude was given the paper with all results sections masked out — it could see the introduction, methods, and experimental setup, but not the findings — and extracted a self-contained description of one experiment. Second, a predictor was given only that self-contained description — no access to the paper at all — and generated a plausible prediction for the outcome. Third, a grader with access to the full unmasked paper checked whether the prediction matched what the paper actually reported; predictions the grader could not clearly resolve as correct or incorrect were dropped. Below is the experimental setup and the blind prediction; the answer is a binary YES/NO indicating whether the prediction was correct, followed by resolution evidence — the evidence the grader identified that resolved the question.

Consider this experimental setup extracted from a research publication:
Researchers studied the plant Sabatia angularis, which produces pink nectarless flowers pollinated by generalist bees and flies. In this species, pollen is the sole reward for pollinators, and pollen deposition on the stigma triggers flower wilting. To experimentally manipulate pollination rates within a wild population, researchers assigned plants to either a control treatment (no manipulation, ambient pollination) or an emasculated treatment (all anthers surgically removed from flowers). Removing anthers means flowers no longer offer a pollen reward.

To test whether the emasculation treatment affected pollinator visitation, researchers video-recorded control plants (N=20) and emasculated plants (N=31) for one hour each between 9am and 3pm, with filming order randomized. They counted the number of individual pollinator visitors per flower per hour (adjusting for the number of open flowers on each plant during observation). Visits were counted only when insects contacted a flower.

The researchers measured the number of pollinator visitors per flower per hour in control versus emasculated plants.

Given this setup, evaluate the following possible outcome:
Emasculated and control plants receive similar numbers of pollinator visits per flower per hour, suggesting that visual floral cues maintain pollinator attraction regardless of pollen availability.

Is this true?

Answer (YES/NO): NO